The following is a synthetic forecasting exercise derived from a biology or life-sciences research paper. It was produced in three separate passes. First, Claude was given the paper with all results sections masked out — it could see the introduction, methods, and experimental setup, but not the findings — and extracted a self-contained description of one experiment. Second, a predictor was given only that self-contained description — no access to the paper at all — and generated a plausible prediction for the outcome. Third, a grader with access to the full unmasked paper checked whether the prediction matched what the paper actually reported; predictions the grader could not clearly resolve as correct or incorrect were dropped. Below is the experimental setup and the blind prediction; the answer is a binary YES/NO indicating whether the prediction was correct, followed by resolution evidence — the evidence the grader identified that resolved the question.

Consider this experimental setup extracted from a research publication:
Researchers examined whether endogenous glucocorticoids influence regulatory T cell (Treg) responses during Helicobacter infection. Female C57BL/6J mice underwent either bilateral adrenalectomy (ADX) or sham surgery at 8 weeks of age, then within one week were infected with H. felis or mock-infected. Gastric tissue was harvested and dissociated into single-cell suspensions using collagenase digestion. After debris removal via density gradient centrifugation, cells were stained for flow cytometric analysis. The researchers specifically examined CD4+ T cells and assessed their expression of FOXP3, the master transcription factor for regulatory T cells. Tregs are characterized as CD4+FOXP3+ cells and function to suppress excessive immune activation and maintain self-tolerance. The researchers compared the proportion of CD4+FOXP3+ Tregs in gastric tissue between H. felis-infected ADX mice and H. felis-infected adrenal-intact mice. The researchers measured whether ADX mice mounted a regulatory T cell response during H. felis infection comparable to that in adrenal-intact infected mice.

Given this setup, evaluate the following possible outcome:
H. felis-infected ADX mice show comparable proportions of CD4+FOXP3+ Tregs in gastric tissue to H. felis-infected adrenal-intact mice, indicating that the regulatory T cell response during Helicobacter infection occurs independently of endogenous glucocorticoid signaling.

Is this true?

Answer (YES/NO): NO